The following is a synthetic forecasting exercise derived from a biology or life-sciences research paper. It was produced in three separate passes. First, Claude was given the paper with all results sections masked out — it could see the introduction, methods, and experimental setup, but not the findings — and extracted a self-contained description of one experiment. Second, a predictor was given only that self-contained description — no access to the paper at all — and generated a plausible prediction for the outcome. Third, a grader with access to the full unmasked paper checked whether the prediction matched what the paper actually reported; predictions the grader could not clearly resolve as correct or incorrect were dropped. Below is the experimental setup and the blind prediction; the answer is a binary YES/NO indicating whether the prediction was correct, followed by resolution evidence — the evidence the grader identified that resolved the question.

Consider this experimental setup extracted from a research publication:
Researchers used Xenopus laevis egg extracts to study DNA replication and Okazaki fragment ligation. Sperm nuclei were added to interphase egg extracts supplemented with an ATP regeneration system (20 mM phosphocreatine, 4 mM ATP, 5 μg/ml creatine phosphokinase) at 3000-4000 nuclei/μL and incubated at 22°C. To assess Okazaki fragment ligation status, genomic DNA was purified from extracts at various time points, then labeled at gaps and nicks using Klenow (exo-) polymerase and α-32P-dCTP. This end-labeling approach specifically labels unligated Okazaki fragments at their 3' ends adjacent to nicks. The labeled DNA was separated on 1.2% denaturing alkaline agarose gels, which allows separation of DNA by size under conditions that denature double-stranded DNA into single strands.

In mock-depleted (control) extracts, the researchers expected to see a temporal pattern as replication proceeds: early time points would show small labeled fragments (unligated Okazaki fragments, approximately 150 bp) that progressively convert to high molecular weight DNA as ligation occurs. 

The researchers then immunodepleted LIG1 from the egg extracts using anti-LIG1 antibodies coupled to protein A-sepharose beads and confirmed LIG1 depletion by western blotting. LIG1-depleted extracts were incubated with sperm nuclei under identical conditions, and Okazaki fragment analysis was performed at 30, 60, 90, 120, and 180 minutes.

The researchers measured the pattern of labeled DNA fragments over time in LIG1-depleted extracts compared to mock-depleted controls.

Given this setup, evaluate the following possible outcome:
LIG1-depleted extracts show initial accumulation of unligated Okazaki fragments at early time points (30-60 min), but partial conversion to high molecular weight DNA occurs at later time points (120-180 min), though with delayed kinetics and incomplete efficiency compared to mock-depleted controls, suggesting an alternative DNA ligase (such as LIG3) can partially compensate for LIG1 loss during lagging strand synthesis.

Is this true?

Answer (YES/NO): NO